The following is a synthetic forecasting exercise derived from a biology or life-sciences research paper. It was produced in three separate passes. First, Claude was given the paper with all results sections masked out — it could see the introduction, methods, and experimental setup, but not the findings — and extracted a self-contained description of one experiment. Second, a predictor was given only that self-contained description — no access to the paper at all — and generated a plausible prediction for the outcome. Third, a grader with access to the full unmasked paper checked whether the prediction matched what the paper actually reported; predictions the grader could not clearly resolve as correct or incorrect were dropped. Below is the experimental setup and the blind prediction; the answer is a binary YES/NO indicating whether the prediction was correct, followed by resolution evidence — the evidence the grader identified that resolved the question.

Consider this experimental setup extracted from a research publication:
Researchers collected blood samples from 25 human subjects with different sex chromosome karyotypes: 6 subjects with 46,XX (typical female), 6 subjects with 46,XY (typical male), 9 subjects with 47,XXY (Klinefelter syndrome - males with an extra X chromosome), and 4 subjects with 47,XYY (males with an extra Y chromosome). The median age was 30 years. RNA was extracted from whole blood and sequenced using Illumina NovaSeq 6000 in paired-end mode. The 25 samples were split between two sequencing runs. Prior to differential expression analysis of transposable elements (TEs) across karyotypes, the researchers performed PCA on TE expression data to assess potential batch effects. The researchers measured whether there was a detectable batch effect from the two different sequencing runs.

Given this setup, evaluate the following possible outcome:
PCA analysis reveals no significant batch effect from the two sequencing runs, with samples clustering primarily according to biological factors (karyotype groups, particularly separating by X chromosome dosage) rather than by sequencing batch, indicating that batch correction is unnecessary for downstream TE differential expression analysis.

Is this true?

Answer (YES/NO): NO